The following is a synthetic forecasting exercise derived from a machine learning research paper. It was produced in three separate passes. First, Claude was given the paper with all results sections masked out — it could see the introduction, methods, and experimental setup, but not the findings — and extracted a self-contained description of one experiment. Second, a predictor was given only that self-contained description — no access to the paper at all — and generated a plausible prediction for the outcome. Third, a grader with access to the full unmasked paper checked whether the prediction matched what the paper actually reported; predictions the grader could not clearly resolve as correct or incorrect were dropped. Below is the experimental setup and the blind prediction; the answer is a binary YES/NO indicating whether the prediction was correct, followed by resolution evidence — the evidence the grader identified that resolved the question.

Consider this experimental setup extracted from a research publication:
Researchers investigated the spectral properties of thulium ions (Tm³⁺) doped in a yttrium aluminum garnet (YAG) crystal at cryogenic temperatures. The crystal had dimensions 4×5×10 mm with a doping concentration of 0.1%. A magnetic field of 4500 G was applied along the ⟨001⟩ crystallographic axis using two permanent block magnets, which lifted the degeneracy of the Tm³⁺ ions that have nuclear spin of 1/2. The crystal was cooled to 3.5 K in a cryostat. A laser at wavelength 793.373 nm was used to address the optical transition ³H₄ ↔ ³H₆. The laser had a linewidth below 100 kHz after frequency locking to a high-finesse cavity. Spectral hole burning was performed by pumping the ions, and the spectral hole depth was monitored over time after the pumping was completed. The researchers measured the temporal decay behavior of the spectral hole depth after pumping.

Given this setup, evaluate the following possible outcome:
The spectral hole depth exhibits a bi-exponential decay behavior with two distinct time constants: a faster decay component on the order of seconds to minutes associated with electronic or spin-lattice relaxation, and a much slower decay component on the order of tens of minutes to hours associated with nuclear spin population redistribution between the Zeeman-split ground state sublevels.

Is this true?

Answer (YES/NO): NO